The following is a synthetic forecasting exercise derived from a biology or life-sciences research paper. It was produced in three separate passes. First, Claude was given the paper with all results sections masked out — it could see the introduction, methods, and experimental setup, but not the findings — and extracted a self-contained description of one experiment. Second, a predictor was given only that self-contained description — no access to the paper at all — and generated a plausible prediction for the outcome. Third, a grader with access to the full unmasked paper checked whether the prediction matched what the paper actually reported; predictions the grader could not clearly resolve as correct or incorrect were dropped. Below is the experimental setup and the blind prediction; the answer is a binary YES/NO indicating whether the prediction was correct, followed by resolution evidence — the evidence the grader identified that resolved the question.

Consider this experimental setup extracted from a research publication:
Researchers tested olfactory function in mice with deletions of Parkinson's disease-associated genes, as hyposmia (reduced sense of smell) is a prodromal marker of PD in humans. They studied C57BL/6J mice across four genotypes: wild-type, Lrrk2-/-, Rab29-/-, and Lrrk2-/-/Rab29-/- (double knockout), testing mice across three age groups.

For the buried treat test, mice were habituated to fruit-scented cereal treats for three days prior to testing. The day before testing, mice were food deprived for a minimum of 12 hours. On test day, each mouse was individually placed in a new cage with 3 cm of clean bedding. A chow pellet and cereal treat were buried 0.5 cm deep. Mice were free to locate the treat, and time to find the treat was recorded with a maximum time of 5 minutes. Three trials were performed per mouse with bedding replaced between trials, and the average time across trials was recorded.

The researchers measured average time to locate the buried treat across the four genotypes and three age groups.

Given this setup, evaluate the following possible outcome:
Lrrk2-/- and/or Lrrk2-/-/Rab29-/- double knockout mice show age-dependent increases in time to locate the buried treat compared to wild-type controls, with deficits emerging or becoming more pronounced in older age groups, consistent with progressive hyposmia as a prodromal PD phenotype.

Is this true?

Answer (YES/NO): NO